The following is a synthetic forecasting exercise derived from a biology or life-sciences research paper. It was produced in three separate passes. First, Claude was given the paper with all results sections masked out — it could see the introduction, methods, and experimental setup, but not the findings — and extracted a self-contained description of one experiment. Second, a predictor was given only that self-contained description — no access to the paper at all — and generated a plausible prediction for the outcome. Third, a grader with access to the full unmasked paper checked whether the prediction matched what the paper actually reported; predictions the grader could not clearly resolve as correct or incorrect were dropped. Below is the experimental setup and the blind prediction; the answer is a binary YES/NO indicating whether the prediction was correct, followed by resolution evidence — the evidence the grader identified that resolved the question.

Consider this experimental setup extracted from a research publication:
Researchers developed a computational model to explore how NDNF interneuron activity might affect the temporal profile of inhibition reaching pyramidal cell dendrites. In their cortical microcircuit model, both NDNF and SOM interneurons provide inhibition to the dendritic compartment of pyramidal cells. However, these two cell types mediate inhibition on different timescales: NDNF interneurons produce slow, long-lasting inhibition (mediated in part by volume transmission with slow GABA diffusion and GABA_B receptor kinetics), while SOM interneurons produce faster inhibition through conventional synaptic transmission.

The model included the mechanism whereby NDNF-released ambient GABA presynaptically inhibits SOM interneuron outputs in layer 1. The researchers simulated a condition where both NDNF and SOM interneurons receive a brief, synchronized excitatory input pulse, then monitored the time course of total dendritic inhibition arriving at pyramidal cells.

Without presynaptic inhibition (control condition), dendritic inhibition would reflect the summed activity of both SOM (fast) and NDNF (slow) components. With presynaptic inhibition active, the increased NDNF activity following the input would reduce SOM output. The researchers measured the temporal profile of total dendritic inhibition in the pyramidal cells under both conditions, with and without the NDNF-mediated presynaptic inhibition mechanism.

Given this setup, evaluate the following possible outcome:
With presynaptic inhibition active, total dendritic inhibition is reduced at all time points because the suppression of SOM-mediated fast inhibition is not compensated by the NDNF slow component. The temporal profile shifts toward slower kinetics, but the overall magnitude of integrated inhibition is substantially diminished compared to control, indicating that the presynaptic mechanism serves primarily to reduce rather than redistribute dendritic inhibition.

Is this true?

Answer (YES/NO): NO